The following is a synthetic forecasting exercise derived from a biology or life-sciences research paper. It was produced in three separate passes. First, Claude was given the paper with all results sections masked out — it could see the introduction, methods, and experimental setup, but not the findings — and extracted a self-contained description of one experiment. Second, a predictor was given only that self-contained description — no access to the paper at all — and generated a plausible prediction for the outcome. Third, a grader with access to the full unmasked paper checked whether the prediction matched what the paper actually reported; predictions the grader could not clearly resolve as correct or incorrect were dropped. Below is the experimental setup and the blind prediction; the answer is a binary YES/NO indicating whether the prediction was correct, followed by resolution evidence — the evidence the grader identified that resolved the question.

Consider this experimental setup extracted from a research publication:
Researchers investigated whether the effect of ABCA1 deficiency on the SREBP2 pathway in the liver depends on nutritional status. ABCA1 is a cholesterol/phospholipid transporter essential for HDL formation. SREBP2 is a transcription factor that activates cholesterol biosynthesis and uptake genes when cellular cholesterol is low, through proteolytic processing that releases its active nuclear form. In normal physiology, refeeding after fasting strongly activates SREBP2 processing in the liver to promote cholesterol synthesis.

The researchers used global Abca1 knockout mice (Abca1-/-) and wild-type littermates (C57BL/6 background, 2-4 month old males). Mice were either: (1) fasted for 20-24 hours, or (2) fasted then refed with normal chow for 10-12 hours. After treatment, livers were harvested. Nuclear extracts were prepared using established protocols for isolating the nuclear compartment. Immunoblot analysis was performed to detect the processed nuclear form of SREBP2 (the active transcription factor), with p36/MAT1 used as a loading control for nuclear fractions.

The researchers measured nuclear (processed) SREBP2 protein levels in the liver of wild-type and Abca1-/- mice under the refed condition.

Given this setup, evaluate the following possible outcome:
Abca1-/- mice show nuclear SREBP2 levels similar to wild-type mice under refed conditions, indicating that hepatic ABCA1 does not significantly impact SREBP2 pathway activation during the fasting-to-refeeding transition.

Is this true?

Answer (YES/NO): YES